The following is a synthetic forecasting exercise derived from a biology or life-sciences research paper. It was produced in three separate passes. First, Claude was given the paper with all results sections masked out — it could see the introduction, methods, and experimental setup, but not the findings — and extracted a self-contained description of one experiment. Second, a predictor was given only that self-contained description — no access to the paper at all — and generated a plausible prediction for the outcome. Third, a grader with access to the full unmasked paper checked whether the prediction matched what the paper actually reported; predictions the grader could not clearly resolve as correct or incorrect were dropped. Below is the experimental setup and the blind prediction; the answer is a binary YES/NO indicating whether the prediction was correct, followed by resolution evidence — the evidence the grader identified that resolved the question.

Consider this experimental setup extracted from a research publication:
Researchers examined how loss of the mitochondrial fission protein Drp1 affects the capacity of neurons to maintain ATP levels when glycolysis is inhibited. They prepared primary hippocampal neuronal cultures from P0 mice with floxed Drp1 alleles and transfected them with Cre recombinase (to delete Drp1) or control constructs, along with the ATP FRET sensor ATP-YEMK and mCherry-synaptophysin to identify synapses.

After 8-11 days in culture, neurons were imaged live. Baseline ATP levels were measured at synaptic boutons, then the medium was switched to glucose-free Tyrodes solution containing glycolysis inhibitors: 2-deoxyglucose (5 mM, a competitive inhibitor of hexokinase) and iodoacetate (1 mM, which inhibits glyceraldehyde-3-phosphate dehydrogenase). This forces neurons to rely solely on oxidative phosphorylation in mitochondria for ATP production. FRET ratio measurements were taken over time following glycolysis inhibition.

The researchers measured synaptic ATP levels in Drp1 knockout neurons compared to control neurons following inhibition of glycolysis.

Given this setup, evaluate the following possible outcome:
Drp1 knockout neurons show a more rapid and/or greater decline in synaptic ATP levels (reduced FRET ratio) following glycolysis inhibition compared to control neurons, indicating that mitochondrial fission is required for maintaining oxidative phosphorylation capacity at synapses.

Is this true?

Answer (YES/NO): YES